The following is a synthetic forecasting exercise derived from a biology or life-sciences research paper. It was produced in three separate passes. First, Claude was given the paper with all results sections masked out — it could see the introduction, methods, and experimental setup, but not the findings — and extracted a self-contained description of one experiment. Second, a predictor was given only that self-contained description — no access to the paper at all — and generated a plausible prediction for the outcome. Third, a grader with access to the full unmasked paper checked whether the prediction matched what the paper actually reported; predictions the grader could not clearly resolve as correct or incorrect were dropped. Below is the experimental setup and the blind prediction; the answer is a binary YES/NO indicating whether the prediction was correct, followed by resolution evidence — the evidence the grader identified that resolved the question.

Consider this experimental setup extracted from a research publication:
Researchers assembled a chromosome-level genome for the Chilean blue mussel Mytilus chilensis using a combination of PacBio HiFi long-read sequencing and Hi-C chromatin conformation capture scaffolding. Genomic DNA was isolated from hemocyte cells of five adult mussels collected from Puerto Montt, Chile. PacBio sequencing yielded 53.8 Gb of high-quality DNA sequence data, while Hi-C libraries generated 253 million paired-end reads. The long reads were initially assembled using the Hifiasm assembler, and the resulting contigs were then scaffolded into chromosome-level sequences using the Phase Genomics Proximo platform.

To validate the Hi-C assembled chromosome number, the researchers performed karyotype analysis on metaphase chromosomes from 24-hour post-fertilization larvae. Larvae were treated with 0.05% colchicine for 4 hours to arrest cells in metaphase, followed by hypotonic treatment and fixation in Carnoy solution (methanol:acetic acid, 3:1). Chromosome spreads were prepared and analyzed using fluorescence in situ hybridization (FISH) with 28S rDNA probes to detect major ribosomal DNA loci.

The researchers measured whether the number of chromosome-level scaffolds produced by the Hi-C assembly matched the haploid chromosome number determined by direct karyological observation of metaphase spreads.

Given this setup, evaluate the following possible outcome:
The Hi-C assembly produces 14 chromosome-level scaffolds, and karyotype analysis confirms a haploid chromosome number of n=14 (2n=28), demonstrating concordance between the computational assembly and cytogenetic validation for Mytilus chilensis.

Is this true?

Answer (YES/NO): NO